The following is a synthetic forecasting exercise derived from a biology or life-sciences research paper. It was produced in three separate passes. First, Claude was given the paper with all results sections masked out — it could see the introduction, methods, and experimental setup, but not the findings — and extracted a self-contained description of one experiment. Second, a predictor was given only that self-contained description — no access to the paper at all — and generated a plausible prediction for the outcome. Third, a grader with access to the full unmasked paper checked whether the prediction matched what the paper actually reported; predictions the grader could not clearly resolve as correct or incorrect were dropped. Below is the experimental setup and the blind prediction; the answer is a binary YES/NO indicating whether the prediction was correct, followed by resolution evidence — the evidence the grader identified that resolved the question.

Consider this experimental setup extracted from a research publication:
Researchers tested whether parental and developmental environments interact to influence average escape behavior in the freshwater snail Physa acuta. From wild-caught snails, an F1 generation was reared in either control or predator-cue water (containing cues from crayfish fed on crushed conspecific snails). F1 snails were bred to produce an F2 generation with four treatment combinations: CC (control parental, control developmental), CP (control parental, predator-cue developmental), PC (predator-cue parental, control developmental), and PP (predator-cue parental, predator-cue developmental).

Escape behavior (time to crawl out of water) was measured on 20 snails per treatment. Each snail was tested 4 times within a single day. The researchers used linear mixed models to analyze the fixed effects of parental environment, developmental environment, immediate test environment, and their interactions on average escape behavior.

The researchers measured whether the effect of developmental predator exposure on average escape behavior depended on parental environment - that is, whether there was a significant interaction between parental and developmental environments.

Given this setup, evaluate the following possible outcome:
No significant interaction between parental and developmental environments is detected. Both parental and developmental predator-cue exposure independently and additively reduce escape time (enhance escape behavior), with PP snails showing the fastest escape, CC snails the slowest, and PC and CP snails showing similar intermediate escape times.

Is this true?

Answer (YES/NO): NO